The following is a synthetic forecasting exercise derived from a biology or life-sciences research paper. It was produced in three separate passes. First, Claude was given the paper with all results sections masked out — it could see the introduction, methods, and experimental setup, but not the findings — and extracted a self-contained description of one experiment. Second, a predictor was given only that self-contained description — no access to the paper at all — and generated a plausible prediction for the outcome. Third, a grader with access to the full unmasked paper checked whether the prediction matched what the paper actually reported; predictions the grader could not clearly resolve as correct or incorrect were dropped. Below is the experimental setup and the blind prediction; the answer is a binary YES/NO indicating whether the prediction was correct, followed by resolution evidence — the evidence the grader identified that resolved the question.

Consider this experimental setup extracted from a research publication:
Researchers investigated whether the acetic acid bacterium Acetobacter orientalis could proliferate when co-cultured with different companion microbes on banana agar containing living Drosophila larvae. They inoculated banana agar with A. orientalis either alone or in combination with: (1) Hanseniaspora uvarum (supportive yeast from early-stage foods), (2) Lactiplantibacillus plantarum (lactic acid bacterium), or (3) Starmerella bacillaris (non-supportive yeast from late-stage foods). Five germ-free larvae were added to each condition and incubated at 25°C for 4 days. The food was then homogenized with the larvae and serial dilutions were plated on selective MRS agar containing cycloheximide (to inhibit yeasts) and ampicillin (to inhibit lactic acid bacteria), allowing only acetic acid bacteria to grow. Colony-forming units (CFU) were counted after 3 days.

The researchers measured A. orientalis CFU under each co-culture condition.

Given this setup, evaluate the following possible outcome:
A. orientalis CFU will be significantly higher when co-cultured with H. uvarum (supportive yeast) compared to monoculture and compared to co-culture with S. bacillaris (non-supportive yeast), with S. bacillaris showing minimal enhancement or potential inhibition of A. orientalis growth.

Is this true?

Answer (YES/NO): NO